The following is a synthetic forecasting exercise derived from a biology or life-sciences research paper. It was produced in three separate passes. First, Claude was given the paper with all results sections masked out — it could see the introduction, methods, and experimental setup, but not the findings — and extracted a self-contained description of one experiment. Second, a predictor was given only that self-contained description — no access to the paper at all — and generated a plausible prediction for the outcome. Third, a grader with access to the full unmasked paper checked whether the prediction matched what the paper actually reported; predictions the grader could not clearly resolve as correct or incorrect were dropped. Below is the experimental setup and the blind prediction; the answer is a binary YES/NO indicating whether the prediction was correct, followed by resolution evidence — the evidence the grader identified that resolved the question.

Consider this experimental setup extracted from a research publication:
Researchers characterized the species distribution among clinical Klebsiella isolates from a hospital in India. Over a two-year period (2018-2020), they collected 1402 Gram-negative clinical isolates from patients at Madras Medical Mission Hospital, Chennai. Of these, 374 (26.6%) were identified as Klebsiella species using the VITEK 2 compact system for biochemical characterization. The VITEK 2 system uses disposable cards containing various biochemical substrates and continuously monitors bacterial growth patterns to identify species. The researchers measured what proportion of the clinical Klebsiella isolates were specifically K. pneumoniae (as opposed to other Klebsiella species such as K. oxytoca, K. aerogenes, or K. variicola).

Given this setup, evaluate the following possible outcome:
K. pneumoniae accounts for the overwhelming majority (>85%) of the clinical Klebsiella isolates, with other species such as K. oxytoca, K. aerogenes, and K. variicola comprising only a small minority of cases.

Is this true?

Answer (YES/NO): YES